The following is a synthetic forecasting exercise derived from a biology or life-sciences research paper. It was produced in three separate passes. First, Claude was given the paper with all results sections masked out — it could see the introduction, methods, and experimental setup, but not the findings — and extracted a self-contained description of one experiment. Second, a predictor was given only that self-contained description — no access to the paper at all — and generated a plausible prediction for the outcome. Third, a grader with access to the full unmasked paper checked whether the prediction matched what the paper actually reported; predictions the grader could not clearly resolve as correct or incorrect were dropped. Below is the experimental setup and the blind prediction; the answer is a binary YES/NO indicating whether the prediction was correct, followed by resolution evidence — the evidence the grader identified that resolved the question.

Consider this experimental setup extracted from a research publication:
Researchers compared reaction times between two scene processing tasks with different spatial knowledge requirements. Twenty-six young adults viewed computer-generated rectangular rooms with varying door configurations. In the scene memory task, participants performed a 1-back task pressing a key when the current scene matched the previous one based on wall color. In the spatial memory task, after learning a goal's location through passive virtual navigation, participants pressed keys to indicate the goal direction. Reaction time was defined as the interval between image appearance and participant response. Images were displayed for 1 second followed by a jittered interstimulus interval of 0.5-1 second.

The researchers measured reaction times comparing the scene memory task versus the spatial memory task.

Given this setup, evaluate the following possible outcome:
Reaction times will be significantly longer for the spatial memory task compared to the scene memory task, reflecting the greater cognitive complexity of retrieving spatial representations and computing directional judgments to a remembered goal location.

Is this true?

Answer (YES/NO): YES